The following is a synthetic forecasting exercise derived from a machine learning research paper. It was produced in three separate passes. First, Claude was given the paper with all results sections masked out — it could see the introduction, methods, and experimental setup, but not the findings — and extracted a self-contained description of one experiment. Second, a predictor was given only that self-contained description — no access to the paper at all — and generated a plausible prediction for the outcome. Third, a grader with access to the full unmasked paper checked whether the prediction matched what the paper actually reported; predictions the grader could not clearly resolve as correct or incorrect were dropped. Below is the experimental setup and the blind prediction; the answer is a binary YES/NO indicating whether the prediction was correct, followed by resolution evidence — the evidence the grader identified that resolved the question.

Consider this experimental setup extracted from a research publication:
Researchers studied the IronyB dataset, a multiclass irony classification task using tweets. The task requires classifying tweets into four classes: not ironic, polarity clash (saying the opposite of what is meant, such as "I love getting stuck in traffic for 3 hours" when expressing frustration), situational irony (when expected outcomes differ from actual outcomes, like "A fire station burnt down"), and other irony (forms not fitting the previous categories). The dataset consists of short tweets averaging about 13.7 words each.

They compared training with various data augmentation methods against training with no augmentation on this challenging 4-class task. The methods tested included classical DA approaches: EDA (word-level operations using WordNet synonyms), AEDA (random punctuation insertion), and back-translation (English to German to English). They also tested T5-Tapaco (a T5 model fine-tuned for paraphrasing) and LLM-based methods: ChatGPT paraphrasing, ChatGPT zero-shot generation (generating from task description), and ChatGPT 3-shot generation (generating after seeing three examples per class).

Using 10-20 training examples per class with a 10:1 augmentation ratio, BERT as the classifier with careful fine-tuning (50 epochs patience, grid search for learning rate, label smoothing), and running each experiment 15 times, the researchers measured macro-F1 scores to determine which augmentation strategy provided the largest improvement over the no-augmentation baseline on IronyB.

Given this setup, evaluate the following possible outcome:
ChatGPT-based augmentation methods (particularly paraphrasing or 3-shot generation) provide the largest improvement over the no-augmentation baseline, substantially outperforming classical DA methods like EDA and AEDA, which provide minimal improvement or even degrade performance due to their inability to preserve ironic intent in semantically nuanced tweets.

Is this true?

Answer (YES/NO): NO